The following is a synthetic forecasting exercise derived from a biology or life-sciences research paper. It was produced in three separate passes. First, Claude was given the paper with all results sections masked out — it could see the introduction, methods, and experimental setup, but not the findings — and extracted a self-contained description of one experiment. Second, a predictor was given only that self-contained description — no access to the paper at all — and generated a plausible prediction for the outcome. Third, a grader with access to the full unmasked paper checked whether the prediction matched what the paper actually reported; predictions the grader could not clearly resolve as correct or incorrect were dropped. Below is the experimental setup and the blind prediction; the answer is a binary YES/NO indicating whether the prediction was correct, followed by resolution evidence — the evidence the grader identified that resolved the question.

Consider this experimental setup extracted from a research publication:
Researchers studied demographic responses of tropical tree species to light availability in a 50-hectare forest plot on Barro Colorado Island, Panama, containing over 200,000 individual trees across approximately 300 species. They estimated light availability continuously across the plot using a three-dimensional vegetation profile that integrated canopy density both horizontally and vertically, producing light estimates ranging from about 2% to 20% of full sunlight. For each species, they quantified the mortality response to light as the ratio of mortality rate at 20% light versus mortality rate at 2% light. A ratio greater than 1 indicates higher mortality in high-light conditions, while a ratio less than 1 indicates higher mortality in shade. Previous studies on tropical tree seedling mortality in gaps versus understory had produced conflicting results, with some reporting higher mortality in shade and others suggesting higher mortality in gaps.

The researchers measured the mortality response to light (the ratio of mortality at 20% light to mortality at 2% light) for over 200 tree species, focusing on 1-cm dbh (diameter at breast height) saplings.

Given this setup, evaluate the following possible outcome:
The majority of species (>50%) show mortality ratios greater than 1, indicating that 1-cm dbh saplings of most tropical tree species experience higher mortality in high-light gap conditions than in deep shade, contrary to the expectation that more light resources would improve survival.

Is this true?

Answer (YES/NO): YES